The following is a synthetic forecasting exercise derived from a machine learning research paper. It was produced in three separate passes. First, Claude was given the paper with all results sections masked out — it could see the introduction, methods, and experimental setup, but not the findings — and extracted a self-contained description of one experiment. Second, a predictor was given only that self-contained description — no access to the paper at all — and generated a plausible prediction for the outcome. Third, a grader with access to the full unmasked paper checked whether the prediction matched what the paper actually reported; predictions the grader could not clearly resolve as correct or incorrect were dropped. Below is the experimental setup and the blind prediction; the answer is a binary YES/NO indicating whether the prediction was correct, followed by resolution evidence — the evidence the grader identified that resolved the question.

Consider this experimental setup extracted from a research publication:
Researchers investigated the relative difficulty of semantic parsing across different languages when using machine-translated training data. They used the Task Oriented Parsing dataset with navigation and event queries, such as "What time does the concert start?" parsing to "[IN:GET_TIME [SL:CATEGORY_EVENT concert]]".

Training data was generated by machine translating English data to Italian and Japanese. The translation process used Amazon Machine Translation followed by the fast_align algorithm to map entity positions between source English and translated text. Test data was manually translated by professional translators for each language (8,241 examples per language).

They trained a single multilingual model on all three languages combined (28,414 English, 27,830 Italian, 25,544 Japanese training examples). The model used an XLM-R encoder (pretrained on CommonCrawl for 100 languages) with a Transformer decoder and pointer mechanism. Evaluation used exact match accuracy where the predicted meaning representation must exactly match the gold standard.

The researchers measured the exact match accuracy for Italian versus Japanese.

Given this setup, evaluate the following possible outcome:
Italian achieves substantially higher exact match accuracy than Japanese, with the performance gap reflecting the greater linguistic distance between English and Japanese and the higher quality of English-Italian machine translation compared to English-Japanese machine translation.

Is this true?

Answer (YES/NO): YES